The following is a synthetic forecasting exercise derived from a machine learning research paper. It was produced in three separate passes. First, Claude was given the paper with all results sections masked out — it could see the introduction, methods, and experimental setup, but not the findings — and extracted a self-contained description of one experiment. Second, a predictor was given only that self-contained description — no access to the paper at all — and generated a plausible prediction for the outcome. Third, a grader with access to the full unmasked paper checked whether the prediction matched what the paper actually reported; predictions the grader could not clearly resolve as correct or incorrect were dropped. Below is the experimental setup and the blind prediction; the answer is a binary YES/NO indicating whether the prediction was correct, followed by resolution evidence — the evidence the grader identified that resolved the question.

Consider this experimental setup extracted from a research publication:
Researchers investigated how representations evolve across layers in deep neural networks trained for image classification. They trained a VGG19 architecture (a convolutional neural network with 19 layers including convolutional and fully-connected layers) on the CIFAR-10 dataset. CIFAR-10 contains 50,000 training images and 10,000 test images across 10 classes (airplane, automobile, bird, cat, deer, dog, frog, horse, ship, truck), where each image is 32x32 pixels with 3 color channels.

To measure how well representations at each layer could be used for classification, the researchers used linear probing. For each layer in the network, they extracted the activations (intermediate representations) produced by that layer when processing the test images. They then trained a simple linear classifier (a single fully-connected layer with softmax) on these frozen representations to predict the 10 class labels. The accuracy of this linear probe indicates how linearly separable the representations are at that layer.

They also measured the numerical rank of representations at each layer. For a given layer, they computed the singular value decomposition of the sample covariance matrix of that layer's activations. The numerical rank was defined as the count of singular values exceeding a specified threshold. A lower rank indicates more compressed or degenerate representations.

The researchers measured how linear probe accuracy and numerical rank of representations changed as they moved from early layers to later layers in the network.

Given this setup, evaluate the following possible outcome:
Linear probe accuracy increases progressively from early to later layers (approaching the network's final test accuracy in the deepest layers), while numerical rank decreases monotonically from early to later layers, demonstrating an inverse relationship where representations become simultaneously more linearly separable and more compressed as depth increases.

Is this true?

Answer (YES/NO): NO